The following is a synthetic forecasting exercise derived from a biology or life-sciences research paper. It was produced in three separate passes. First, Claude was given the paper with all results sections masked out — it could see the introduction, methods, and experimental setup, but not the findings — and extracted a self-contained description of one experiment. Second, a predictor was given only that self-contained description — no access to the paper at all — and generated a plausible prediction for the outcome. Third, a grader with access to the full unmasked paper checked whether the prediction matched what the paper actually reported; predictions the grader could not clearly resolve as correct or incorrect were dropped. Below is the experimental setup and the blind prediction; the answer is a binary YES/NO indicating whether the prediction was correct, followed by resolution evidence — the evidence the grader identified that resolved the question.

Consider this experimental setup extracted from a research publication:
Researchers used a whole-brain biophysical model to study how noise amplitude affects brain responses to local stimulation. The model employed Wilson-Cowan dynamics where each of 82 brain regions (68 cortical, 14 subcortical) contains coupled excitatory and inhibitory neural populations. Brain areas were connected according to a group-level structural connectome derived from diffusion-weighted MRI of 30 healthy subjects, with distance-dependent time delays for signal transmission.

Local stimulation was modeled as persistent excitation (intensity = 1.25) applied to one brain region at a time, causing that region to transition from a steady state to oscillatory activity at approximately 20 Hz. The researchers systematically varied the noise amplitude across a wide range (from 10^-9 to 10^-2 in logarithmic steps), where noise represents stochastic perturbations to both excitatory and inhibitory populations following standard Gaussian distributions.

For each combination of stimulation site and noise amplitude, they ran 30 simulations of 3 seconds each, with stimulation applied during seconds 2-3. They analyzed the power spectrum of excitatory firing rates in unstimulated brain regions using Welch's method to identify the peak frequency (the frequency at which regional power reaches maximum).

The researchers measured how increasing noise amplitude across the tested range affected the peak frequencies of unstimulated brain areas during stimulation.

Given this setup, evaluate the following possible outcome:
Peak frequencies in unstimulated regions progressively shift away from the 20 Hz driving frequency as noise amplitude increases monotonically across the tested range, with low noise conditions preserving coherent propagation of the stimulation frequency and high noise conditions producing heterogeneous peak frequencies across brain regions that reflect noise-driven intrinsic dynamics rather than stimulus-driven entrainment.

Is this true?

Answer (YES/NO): YES